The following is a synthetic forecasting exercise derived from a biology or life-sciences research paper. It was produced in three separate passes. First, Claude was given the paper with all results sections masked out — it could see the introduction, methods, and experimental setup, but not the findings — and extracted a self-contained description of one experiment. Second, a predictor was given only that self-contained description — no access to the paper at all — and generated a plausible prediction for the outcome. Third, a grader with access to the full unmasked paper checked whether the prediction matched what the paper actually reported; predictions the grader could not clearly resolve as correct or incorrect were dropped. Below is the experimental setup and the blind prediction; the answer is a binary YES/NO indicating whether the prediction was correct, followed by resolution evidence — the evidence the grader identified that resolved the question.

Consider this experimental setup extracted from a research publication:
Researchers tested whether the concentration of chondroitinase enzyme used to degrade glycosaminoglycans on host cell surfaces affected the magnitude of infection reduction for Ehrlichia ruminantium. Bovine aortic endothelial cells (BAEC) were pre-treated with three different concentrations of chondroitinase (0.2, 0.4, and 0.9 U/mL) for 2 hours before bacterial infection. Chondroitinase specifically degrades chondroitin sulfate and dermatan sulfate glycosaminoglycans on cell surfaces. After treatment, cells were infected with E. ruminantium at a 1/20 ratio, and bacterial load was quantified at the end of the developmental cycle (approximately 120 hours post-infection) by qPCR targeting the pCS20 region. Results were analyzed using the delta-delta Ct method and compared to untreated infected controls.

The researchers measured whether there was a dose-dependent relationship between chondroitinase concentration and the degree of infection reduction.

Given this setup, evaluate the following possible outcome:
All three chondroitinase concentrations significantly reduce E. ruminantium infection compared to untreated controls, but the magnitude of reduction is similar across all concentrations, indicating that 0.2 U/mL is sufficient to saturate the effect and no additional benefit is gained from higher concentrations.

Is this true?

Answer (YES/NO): NO